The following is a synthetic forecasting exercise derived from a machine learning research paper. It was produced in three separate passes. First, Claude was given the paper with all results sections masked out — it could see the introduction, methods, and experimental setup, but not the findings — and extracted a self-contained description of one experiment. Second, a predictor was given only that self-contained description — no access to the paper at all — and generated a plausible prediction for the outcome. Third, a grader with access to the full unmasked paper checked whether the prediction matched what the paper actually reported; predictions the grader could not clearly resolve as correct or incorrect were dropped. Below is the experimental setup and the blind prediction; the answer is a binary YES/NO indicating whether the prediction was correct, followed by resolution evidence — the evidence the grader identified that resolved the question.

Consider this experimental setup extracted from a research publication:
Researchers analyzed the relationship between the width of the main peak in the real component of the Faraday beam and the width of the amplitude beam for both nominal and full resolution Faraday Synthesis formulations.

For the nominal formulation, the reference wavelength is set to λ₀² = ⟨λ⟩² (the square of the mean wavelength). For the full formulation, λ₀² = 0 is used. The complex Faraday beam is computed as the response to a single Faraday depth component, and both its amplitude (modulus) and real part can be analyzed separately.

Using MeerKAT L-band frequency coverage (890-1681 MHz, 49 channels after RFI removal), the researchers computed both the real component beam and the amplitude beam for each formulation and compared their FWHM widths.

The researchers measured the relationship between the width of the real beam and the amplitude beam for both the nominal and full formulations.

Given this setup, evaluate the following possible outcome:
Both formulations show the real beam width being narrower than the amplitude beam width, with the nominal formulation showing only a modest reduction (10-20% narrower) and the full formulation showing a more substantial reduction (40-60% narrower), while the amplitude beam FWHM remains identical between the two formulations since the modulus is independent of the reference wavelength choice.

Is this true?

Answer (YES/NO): NO